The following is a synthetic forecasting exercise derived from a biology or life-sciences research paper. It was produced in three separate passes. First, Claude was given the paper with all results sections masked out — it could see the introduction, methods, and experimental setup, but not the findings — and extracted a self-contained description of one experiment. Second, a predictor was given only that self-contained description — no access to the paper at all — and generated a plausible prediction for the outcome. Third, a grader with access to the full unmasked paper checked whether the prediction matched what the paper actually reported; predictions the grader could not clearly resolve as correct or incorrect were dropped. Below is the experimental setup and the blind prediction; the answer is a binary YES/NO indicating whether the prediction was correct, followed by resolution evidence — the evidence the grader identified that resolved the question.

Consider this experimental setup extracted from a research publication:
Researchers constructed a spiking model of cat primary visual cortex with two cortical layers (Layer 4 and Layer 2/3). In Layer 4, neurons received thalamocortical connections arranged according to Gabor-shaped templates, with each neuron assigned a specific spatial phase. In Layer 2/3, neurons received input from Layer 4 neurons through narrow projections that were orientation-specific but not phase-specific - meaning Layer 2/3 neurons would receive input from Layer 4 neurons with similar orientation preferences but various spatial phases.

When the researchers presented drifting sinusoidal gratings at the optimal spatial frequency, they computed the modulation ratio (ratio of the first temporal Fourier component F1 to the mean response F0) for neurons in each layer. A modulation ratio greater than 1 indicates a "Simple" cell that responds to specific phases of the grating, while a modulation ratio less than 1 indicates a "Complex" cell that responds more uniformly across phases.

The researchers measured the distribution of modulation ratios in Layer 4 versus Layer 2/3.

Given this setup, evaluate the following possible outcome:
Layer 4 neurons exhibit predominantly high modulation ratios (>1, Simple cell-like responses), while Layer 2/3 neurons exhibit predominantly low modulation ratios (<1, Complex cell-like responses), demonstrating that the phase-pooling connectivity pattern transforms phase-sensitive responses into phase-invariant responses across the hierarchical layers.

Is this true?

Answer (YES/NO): YES